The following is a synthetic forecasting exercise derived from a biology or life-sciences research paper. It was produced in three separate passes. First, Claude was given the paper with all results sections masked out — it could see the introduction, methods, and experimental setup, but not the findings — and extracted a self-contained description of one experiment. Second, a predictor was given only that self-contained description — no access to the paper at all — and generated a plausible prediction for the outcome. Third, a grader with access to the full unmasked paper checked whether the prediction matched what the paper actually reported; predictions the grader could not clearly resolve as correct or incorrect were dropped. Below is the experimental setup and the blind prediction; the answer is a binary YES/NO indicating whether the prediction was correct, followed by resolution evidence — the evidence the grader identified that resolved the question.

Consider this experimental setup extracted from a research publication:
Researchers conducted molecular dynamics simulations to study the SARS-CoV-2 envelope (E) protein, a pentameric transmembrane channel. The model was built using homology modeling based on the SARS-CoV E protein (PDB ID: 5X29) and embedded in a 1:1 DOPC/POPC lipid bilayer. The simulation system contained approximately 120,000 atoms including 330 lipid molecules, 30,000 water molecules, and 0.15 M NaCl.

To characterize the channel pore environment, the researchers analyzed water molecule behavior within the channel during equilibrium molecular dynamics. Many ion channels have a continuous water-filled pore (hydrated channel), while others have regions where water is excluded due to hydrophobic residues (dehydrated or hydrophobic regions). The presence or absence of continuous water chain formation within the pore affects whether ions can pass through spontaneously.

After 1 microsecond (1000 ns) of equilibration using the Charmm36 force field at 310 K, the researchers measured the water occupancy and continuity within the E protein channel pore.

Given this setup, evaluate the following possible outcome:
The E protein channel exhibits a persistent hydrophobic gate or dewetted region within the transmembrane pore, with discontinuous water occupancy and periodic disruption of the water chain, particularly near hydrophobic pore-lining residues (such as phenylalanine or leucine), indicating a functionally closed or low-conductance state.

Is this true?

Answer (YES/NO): YES